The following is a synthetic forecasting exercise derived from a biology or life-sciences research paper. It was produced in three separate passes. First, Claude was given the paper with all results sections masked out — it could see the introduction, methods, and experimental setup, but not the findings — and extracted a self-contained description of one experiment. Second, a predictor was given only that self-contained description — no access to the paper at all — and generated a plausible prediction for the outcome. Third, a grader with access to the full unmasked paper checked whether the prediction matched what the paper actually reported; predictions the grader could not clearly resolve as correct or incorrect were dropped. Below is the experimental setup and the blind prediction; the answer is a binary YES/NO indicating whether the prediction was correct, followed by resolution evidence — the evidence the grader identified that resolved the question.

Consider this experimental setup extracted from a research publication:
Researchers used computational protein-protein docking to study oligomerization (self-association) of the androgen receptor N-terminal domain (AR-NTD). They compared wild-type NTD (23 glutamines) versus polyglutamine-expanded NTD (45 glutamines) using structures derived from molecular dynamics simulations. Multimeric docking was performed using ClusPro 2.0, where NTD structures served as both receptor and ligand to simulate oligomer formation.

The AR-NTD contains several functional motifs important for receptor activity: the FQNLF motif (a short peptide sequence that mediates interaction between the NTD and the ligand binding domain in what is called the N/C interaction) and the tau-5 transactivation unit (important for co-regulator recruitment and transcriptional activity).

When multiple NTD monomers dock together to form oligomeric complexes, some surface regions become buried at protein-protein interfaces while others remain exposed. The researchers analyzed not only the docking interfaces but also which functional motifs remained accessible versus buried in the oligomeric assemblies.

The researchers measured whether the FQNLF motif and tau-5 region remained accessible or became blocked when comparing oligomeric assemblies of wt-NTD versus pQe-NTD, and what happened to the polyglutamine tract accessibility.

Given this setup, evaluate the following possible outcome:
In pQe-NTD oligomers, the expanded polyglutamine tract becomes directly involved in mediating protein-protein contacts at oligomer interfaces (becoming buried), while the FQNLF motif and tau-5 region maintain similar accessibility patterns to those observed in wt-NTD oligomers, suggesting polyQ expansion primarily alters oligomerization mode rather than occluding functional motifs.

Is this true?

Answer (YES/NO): NO